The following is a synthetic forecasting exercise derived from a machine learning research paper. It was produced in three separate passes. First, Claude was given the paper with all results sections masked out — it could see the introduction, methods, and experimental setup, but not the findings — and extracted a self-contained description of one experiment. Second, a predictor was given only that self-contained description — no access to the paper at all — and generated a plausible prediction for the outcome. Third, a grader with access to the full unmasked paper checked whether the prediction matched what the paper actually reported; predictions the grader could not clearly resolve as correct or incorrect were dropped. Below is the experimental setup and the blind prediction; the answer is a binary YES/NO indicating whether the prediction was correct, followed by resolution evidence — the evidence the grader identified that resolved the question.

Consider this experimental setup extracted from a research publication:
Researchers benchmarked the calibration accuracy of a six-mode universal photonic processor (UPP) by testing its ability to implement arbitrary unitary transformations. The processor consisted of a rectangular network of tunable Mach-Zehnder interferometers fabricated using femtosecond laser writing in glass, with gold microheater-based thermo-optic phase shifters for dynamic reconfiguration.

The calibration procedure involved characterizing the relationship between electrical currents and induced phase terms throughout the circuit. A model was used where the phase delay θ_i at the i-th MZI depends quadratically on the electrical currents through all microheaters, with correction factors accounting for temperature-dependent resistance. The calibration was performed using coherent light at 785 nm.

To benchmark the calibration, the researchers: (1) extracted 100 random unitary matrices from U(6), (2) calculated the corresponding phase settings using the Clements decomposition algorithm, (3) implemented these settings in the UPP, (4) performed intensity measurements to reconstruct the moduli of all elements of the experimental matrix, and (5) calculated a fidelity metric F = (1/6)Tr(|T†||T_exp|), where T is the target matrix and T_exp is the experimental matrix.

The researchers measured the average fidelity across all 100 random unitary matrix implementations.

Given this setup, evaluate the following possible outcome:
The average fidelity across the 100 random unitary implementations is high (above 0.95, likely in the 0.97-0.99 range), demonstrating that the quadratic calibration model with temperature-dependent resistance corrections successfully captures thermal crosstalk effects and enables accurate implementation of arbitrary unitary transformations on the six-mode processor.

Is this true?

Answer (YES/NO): NO